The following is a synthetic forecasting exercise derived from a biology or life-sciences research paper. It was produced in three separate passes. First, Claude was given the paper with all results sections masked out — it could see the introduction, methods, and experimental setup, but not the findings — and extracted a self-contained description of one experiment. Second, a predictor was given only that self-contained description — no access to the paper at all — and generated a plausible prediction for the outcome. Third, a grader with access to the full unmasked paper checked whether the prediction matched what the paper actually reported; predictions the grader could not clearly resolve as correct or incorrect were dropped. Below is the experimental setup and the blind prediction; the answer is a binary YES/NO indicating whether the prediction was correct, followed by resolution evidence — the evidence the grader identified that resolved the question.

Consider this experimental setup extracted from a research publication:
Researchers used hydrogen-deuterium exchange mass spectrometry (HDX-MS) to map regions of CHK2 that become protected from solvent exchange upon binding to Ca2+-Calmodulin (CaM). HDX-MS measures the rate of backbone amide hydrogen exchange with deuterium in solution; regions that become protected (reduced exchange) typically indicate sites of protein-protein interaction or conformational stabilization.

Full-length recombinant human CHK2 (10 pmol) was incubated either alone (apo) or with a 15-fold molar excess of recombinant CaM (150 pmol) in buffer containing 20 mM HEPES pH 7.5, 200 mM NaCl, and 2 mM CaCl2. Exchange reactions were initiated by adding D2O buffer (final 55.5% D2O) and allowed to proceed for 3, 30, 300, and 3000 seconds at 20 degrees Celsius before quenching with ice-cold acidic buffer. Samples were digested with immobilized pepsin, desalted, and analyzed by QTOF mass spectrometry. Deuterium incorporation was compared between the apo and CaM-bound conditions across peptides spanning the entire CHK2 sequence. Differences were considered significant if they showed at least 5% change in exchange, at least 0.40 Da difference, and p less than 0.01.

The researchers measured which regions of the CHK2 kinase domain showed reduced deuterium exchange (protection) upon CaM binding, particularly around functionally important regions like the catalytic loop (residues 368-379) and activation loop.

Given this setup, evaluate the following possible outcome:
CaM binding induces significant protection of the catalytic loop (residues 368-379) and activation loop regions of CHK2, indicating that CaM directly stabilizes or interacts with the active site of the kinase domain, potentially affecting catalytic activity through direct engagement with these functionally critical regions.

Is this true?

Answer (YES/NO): NO